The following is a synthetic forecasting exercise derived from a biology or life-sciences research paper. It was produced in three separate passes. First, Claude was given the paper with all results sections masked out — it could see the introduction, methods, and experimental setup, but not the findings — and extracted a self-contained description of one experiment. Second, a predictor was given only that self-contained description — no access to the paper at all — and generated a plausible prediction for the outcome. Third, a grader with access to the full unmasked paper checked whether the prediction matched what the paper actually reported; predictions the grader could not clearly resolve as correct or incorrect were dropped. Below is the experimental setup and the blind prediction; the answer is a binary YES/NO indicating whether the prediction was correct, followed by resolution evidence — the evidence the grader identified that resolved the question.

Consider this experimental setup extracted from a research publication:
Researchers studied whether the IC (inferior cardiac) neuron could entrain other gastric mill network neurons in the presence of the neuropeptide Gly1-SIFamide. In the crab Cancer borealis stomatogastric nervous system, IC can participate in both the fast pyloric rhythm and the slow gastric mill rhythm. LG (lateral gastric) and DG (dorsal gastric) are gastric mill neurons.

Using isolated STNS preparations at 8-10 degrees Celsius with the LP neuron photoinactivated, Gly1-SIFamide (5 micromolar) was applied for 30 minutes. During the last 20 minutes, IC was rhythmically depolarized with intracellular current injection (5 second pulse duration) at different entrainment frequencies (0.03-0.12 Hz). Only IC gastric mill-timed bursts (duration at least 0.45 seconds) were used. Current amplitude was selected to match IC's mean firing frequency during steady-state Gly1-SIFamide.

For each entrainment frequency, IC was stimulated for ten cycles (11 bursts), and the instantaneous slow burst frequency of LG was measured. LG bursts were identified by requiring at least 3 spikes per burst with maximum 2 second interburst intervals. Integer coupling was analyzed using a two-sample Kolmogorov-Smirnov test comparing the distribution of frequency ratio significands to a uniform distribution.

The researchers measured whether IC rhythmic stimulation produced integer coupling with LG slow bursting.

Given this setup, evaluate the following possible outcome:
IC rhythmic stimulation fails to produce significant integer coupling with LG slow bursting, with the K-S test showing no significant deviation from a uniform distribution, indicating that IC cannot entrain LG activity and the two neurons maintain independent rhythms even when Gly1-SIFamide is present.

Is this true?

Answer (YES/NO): NO